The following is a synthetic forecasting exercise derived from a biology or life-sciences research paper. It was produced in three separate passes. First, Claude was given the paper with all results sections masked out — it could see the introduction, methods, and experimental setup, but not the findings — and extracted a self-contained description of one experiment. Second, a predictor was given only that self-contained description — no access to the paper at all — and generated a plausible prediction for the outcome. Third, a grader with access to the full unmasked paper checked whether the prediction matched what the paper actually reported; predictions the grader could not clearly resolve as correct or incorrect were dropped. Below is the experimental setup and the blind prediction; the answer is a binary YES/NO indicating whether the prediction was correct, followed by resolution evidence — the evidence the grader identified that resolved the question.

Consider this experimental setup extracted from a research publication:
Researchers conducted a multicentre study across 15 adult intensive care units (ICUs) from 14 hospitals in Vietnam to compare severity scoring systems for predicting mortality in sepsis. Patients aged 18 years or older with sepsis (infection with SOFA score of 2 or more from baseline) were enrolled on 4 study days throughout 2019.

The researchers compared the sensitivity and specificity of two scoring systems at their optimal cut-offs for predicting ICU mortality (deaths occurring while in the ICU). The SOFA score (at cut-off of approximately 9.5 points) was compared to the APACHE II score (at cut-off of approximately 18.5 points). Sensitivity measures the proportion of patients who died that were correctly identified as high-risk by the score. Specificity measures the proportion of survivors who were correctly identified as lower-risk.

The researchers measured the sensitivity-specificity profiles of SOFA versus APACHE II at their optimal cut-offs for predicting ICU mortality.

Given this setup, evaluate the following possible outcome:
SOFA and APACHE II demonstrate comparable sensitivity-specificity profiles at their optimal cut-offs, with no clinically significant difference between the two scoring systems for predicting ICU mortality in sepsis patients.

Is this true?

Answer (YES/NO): NO